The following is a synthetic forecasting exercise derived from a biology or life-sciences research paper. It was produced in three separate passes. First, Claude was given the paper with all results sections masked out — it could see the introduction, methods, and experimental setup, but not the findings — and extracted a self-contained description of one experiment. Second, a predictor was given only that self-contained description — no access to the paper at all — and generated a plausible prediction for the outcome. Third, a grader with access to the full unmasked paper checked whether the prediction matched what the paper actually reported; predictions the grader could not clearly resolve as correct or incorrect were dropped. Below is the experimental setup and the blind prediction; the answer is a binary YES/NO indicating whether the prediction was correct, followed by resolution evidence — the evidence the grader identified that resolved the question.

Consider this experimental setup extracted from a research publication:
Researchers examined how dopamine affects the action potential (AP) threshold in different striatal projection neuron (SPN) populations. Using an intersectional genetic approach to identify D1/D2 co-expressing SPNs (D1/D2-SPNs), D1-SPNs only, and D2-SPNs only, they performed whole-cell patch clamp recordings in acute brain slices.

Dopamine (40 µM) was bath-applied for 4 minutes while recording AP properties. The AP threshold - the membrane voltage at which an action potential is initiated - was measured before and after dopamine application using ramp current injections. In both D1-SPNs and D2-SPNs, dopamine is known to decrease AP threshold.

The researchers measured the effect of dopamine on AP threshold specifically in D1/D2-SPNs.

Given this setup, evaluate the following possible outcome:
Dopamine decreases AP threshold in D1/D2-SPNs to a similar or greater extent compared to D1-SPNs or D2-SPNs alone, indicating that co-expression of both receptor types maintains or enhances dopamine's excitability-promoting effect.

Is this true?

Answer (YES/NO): NO